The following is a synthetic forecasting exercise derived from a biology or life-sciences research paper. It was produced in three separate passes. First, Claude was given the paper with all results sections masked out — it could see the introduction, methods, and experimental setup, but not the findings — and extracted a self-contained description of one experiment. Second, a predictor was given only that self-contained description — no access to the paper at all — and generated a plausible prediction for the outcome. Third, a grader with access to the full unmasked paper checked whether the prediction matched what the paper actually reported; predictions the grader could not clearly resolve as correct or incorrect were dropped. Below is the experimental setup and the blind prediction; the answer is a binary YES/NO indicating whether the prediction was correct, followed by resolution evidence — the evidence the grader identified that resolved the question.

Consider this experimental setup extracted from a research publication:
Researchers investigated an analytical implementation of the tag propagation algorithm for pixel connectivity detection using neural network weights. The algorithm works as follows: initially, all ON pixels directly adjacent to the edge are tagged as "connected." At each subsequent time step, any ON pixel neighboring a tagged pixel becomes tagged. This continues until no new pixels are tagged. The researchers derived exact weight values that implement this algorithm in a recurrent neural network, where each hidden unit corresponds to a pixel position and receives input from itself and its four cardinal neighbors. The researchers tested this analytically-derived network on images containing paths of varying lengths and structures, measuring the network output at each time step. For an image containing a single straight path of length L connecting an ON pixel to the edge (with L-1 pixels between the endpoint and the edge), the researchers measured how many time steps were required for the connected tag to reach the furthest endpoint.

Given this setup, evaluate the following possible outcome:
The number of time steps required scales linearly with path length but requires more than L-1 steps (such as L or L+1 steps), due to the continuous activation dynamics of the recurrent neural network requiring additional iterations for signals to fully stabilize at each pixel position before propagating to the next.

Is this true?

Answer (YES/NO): NO